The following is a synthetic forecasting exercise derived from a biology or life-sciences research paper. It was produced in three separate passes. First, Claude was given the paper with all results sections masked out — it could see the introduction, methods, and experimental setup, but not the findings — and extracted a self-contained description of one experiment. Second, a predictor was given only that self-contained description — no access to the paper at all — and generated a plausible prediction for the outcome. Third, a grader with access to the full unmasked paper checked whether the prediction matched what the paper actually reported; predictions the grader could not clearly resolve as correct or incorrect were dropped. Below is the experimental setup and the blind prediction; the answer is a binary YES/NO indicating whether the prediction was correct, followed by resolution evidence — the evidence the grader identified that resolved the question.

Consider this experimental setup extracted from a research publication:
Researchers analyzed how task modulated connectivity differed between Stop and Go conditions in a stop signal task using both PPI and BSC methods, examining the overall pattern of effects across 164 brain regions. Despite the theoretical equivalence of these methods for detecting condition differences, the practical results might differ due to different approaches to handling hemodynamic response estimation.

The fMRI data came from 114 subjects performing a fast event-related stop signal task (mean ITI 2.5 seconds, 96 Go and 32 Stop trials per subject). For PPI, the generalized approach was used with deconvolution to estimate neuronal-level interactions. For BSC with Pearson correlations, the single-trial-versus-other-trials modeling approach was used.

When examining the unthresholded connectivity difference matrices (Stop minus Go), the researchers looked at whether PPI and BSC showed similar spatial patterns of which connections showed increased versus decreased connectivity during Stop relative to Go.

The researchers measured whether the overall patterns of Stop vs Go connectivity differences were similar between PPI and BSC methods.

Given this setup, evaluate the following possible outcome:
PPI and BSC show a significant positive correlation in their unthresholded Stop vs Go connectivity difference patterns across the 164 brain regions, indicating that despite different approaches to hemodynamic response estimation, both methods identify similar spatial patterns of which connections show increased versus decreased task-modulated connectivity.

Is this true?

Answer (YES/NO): YES